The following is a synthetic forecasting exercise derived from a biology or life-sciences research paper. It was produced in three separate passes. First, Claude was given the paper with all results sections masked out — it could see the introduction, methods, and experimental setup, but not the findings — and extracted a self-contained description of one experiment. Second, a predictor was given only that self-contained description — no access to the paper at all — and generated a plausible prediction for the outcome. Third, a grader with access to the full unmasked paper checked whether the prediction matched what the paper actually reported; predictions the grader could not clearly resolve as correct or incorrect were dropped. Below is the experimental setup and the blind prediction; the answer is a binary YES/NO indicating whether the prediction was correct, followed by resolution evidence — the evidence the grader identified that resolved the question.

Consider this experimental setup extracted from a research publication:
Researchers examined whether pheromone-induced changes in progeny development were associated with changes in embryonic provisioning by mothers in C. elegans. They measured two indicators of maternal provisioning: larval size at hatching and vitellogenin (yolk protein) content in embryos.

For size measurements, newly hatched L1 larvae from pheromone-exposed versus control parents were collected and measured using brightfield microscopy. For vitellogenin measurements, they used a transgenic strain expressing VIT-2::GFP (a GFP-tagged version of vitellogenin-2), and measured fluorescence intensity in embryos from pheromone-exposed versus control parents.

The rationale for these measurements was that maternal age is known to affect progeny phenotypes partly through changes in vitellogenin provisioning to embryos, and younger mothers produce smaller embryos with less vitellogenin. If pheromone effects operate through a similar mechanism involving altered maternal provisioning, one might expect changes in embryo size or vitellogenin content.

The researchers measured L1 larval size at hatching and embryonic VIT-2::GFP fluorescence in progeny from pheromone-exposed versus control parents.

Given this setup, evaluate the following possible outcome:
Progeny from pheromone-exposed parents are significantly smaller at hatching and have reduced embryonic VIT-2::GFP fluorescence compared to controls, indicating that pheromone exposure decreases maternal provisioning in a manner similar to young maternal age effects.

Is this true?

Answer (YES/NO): NO